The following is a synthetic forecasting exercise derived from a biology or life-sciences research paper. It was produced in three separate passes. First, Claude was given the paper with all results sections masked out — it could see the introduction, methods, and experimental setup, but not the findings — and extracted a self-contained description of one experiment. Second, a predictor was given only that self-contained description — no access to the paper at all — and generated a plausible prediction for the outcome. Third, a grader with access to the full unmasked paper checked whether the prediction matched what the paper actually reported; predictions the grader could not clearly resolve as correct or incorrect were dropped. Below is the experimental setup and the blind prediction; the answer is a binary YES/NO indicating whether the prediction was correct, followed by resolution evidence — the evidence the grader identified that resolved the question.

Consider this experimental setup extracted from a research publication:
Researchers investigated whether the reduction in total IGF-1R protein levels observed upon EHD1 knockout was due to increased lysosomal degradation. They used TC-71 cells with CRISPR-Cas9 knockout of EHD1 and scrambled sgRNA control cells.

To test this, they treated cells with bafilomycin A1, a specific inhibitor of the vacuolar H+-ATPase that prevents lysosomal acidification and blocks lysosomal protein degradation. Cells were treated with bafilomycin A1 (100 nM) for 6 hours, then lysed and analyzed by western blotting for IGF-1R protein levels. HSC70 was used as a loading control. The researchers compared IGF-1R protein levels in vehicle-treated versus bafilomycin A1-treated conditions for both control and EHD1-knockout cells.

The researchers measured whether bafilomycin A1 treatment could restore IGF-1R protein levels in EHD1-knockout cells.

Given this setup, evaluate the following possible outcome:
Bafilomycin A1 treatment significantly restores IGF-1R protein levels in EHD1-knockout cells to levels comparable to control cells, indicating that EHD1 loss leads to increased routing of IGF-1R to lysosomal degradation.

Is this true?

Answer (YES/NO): YES